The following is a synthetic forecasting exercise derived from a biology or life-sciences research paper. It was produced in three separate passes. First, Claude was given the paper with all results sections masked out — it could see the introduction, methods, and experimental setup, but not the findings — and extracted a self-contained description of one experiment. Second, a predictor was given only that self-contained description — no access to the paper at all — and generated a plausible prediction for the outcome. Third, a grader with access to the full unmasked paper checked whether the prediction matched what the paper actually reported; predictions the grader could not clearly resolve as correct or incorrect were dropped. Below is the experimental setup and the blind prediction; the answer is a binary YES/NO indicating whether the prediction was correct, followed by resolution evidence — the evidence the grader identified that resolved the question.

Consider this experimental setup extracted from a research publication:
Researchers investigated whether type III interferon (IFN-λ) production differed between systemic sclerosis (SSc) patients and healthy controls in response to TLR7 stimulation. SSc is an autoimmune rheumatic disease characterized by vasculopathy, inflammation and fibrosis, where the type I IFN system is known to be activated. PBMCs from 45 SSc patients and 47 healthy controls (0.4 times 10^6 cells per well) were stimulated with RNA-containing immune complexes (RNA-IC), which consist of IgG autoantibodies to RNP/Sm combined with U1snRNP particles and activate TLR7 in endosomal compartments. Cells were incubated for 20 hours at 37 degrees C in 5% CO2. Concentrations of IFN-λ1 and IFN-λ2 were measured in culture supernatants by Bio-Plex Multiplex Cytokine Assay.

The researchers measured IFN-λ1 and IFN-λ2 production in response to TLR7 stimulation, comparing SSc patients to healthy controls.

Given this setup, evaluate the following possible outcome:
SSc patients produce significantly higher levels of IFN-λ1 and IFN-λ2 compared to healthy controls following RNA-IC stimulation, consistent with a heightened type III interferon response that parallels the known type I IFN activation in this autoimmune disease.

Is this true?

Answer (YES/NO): NO